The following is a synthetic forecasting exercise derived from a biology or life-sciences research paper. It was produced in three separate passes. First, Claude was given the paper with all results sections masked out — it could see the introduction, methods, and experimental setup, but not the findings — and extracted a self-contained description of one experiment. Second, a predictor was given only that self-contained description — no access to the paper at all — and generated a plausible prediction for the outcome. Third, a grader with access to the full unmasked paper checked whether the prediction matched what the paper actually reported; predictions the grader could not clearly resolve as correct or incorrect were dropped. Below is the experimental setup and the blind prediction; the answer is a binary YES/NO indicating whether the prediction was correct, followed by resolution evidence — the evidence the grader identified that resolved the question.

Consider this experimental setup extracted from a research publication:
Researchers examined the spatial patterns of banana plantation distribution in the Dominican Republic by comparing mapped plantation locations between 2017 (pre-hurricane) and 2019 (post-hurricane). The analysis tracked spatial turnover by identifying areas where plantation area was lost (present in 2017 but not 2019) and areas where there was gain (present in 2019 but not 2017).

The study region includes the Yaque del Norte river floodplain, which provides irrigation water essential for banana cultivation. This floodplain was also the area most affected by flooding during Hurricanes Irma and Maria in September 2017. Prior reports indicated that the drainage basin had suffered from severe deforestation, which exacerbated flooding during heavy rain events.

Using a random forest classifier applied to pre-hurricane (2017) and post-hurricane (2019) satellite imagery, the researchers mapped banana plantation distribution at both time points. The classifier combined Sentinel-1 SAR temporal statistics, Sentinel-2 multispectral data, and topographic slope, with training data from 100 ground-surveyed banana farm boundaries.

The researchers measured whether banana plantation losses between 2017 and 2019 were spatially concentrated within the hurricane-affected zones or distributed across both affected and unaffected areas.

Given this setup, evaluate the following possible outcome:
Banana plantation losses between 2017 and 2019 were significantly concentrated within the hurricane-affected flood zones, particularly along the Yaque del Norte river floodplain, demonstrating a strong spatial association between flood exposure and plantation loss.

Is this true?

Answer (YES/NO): NO